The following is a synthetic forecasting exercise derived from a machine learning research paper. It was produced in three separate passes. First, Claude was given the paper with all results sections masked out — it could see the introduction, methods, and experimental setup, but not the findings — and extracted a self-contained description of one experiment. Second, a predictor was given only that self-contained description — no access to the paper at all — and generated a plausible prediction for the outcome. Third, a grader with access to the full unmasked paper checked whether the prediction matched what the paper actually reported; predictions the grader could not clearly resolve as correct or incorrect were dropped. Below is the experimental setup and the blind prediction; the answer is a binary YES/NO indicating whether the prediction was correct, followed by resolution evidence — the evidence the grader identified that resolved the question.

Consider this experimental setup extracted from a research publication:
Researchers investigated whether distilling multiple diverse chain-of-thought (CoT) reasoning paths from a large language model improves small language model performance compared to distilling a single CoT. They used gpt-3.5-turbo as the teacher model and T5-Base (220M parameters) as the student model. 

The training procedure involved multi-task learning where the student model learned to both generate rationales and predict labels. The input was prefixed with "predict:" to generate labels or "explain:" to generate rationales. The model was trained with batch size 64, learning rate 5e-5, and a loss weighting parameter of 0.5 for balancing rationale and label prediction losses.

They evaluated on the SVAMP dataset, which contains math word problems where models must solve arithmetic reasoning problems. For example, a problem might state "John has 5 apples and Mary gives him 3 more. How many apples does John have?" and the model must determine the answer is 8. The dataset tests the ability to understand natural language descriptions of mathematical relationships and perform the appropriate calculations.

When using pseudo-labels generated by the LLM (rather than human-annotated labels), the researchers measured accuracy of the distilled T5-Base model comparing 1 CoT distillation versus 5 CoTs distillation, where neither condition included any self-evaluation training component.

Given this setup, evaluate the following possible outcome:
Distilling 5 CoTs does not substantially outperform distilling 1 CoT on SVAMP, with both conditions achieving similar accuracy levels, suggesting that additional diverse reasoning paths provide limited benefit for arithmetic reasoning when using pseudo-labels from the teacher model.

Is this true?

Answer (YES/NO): NO